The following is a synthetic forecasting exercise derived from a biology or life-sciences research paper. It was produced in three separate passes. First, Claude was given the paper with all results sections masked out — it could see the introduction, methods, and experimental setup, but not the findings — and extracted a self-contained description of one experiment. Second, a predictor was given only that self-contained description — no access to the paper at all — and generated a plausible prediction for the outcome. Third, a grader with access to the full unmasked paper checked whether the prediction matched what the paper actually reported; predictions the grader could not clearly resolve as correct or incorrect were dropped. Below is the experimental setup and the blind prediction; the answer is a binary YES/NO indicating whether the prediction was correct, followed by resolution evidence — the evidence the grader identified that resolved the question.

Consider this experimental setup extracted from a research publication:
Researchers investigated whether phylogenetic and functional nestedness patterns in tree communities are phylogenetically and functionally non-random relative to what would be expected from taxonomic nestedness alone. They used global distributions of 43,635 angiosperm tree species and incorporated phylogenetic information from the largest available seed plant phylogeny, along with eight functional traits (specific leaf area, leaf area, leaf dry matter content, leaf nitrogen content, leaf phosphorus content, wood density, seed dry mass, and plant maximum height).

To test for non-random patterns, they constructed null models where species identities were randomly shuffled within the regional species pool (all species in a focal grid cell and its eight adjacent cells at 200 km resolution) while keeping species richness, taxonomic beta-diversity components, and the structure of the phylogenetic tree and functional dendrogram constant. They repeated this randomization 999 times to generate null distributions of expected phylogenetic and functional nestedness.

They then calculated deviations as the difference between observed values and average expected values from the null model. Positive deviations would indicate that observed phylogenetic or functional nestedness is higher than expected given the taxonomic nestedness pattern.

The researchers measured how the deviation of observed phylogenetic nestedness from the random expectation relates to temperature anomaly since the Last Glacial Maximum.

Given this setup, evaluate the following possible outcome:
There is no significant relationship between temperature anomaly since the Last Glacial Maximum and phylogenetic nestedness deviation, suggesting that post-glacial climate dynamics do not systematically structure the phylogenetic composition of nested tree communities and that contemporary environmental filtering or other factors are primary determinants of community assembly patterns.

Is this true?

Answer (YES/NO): NO